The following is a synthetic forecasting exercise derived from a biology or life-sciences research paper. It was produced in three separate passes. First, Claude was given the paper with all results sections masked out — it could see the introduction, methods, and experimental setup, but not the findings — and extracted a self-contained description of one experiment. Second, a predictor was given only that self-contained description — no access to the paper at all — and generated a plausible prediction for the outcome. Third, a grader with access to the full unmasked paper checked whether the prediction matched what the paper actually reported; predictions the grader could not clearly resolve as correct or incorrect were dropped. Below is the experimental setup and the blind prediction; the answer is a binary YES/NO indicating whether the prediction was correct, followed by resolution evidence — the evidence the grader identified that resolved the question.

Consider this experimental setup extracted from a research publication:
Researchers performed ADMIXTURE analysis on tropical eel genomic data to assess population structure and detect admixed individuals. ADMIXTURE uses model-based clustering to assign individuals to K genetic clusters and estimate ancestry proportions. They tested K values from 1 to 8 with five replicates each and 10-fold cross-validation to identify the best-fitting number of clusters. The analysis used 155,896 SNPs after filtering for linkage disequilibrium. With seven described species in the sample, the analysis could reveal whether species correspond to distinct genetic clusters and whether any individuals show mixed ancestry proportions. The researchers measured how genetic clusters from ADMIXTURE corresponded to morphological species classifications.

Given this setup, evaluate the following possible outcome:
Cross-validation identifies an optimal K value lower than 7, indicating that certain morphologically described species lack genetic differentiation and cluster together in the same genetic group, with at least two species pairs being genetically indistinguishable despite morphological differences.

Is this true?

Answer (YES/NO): NO